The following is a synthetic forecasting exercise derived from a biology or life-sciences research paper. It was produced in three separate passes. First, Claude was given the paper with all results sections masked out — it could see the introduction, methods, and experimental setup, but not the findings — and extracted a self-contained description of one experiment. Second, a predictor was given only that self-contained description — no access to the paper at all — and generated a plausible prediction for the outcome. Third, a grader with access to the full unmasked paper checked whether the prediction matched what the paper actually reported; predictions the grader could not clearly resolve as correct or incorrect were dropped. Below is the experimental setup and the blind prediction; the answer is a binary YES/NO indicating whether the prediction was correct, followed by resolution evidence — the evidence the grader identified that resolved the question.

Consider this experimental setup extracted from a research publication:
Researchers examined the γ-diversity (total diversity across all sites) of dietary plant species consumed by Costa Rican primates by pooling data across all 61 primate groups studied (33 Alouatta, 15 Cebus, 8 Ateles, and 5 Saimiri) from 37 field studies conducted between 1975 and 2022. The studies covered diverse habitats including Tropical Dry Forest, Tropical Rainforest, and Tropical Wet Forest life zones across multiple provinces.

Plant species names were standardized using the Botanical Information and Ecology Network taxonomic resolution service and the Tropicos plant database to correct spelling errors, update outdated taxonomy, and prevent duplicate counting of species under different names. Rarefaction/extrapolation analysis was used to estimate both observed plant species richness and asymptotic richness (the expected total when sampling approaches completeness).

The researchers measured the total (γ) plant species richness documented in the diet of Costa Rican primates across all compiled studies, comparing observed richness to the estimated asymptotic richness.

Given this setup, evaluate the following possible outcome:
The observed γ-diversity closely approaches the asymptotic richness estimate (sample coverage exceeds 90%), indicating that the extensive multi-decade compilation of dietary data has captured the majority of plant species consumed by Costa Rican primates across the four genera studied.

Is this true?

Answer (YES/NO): NO